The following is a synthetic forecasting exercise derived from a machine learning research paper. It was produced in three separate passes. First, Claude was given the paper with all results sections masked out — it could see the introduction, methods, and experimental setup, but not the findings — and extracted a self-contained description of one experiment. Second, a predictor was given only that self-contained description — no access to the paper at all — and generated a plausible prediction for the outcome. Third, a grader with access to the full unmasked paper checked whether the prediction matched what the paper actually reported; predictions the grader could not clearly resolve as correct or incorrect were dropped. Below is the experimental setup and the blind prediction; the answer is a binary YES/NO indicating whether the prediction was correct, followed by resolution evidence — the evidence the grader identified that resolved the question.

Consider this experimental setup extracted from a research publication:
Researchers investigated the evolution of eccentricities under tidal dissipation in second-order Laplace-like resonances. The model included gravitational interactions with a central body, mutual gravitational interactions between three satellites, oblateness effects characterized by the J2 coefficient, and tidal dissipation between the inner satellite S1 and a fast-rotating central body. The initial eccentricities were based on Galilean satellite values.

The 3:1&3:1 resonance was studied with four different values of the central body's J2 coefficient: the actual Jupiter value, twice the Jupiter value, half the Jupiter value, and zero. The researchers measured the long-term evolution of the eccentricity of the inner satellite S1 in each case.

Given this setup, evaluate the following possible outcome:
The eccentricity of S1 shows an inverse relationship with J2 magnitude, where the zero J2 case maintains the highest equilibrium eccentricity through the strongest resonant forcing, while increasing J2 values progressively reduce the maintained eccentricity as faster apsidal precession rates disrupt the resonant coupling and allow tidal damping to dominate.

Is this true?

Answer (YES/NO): NO